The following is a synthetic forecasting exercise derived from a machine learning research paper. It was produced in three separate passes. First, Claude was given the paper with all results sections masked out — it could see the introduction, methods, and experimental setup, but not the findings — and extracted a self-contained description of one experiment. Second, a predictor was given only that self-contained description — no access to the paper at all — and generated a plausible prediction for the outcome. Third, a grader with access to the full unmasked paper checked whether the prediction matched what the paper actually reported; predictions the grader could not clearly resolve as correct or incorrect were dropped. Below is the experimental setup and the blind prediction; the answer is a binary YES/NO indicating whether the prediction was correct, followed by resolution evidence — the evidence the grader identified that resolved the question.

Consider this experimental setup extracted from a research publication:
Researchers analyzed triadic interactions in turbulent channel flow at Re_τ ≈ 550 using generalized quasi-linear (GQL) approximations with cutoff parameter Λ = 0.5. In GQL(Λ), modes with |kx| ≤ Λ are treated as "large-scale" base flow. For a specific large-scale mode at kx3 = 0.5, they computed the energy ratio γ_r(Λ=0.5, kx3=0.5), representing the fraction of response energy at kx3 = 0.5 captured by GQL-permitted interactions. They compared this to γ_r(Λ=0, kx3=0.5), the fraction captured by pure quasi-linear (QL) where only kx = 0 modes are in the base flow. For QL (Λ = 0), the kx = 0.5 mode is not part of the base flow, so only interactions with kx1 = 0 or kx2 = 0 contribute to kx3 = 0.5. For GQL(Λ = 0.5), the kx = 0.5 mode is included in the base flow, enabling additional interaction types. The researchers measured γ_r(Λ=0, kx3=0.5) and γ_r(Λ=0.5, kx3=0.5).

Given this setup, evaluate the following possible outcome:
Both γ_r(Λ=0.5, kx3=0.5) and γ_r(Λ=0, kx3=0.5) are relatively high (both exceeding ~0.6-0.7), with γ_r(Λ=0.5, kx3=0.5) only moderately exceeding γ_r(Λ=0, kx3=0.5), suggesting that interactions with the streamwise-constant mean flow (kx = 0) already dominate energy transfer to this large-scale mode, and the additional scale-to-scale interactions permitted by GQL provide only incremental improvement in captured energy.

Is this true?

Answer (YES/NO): NO